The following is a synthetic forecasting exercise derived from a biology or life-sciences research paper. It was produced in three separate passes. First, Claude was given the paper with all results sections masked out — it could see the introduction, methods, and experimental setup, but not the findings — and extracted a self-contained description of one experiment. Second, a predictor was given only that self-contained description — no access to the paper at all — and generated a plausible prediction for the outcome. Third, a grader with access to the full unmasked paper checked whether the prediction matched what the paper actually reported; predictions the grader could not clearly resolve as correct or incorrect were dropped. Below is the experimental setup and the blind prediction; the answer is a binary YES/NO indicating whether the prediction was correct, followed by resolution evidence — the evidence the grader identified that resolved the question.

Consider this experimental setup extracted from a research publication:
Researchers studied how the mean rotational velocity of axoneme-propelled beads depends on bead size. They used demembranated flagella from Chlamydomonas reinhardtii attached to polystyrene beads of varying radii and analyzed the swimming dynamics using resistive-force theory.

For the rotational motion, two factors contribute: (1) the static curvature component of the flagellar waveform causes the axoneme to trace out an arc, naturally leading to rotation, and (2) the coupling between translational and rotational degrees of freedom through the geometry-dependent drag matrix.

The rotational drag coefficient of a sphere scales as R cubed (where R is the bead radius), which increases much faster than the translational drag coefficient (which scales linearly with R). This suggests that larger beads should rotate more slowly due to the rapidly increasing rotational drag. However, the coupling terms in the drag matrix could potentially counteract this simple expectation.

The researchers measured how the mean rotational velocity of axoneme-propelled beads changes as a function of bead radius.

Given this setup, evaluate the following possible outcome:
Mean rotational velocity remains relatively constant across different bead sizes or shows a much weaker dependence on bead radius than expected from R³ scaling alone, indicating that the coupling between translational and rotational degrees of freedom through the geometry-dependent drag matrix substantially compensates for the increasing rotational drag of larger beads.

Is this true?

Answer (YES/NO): NO